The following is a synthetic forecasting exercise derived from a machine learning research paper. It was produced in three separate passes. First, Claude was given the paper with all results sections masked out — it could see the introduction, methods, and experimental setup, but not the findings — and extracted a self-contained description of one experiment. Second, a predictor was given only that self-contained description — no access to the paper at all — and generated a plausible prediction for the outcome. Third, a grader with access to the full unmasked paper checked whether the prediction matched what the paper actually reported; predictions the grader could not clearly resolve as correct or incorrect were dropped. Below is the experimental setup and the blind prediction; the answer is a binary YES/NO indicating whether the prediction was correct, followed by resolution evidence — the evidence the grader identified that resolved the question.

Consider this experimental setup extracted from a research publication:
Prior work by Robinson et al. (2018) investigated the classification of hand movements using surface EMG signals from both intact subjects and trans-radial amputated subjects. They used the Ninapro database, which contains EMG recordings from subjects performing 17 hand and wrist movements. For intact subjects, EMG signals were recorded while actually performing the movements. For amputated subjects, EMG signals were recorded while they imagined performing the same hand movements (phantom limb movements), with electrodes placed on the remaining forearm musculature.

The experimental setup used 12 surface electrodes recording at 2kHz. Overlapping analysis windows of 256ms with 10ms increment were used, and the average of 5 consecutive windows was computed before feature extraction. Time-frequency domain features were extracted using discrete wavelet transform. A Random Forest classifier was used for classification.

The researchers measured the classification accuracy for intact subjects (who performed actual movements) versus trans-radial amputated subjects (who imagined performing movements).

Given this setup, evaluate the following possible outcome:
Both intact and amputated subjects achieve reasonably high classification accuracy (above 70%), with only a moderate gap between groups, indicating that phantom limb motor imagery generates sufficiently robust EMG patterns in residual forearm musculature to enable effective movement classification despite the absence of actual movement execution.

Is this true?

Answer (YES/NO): NO